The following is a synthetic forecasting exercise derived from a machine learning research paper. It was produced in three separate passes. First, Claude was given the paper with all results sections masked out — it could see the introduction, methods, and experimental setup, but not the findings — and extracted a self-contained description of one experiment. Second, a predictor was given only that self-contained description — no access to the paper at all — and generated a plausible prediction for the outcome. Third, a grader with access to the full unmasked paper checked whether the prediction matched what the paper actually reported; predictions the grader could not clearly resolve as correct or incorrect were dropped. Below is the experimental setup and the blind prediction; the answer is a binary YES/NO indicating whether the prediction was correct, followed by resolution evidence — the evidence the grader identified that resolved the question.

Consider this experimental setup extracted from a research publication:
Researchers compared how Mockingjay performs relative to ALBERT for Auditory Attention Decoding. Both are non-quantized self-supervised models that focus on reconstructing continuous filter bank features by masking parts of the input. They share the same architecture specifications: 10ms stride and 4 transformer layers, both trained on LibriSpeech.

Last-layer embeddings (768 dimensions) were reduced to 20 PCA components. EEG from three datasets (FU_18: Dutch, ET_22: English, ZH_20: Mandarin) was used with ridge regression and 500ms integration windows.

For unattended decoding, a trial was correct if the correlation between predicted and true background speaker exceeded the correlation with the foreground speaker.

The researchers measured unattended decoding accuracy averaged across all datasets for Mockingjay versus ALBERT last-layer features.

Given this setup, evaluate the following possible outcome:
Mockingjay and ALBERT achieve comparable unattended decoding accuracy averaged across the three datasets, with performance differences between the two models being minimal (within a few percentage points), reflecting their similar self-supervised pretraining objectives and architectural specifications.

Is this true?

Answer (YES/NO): YES